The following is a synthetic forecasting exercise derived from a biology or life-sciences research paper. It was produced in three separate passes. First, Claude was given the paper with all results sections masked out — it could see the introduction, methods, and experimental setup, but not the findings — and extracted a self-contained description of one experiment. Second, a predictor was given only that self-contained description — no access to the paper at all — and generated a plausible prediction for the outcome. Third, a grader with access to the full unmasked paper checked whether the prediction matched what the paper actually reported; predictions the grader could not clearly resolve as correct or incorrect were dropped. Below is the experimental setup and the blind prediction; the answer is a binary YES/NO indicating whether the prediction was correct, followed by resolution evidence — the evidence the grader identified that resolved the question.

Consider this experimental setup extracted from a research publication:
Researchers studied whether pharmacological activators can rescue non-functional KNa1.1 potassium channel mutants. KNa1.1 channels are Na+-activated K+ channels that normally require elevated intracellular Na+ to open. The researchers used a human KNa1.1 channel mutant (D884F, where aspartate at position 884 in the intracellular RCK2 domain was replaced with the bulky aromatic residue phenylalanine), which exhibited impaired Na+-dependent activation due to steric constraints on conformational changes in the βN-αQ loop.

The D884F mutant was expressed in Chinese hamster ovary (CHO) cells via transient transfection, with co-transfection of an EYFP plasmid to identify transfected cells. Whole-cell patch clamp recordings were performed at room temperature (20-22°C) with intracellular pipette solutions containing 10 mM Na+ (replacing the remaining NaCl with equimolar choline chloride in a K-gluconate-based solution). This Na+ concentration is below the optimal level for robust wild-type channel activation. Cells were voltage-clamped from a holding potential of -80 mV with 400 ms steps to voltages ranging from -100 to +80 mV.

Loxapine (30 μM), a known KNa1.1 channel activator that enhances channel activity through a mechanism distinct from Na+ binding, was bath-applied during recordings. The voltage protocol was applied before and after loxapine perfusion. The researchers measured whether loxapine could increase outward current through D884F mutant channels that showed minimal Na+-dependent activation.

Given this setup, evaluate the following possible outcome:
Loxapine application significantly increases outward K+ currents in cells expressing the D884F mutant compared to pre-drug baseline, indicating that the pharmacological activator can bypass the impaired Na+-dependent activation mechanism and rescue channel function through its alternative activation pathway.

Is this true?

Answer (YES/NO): YES